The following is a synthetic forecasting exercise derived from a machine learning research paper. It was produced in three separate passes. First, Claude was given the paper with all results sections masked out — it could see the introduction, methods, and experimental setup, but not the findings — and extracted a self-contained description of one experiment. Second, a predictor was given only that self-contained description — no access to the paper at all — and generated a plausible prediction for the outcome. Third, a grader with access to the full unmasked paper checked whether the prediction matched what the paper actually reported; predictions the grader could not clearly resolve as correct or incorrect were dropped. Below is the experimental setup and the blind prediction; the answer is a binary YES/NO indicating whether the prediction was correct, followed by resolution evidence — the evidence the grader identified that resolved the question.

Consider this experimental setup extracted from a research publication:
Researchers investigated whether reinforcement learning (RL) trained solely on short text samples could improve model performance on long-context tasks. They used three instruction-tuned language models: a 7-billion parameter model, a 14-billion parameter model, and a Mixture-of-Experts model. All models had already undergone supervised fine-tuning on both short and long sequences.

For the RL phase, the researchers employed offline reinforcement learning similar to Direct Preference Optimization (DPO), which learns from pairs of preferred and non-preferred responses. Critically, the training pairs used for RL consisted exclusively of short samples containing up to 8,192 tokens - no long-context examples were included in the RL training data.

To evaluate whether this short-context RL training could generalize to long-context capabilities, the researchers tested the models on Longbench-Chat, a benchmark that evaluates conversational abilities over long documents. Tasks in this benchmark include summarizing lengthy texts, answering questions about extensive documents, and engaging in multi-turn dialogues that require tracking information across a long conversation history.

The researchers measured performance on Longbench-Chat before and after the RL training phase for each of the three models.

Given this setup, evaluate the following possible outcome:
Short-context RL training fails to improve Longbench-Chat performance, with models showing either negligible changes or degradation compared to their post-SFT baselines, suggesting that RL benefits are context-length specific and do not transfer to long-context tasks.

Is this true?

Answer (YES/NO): NO